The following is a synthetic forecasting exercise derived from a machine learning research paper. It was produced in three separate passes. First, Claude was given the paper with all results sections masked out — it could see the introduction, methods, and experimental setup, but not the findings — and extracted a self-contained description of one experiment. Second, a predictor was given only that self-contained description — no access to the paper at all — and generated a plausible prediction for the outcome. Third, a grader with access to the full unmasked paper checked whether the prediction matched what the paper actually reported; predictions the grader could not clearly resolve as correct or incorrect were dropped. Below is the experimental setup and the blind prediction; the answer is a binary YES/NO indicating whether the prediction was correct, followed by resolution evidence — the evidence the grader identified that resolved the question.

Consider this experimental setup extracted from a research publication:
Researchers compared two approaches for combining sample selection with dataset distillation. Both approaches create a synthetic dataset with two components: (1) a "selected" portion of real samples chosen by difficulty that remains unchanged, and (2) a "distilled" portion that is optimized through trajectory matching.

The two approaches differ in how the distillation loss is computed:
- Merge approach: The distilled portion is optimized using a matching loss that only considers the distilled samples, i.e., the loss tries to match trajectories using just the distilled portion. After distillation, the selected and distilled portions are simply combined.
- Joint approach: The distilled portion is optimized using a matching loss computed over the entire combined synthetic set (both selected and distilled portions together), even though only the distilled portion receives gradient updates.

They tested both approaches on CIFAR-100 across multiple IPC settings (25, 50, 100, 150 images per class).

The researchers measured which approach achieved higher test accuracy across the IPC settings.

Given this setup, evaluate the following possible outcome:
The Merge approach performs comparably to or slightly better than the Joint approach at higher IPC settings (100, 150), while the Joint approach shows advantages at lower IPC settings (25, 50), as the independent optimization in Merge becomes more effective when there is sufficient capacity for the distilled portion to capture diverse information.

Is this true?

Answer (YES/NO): NO